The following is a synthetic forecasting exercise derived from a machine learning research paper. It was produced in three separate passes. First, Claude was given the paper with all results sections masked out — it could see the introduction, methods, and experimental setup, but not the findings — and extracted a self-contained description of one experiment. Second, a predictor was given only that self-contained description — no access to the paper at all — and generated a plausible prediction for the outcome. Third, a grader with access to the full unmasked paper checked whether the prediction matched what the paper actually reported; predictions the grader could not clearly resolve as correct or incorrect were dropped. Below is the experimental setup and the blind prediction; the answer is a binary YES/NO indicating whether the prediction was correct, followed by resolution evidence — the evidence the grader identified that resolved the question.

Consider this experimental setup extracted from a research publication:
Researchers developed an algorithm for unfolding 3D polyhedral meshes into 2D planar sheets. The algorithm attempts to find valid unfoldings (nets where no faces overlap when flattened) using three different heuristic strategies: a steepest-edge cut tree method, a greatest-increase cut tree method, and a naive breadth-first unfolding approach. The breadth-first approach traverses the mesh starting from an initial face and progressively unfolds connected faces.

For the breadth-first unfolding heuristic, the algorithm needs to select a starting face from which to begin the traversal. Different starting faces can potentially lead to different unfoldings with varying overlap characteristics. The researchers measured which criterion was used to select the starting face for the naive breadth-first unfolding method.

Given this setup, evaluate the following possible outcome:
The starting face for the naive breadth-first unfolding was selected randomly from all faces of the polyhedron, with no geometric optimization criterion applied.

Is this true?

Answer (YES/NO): NO